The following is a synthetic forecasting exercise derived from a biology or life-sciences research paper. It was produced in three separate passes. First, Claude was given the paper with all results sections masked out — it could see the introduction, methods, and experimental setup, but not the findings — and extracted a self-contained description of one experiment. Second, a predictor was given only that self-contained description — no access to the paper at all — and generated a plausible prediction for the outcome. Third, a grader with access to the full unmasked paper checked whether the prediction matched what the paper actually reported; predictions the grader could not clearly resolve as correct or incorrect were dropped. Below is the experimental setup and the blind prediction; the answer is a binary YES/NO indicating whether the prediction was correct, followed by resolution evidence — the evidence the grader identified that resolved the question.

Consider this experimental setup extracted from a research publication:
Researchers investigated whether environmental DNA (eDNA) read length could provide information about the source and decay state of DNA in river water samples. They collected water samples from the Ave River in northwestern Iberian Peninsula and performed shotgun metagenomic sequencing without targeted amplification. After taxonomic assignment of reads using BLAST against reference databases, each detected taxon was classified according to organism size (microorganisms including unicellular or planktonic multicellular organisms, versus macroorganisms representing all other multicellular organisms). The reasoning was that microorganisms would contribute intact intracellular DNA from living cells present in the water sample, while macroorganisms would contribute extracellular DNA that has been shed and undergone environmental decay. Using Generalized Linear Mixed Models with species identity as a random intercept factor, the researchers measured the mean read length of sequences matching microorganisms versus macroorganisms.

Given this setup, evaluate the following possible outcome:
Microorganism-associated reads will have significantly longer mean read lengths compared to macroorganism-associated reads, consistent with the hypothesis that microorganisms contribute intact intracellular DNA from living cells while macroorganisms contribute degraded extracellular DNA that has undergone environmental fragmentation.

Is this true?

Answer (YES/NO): YES